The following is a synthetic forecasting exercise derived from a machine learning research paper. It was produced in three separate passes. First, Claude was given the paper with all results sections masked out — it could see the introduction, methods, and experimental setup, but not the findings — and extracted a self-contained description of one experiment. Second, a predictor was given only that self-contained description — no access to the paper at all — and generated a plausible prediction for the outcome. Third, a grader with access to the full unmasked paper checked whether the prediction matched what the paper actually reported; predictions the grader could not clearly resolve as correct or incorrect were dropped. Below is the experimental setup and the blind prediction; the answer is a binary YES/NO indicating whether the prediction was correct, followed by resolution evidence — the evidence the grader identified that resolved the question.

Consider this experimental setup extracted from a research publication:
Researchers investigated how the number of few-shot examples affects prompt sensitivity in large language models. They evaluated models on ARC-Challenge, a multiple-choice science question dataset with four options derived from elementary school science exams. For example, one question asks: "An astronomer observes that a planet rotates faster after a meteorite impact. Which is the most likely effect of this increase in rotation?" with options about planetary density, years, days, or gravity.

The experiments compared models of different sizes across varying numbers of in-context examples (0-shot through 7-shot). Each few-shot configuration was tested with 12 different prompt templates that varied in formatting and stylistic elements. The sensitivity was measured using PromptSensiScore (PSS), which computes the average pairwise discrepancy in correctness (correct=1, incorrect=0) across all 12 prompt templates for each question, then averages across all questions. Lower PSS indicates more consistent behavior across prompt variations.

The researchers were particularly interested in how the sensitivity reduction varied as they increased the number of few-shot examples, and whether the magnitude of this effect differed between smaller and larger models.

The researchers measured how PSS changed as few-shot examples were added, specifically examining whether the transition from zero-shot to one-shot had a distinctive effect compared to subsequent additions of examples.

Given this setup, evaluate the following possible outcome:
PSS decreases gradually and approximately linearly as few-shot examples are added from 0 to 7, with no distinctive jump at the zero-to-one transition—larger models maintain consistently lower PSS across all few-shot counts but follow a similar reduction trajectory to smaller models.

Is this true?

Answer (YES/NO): NO